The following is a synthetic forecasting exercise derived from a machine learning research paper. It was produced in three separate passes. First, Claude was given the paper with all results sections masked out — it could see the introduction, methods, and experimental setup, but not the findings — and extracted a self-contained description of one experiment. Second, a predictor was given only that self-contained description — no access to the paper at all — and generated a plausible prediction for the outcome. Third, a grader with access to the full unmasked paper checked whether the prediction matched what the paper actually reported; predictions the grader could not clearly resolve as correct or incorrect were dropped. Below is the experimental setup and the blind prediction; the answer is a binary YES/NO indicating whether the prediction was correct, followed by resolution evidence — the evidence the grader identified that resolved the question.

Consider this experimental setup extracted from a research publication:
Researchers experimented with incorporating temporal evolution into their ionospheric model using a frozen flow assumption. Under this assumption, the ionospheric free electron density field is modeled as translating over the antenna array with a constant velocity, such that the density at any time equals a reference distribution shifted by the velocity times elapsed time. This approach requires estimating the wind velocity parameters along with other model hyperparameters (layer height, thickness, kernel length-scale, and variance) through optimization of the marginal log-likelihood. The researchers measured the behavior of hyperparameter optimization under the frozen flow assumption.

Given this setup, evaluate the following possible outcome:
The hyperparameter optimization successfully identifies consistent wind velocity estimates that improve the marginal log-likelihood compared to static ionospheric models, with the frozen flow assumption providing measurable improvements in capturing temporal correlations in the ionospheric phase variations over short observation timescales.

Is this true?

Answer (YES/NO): NO